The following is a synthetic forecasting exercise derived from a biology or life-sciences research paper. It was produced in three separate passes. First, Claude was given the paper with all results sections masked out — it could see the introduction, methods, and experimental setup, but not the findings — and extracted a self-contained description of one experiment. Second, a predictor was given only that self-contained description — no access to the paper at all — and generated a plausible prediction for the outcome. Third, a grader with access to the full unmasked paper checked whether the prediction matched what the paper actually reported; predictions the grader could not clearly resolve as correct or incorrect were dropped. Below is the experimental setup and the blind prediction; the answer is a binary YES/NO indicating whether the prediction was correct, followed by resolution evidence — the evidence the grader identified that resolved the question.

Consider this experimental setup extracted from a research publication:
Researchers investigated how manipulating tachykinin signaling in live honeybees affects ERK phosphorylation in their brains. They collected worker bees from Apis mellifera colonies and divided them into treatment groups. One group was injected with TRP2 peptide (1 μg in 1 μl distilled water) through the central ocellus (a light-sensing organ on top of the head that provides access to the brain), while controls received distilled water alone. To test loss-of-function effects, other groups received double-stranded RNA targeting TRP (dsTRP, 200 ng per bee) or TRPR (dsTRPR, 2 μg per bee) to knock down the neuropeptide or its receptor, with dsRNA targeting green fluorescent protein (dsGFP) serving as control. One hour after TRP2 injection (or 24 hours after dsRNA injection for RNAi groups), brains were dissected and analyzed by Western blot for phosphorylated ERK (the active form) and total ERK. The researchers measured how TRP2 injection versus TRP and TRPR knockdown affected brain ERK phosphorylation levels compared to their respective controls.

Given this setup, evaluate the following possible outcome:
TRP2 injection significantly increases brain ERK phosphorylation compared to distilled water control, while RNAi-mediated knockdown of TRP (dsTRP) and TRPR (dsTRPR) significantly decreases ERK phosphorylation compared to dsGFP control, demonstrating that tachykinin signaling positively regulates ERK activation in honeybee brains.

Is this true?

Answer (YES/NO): YES